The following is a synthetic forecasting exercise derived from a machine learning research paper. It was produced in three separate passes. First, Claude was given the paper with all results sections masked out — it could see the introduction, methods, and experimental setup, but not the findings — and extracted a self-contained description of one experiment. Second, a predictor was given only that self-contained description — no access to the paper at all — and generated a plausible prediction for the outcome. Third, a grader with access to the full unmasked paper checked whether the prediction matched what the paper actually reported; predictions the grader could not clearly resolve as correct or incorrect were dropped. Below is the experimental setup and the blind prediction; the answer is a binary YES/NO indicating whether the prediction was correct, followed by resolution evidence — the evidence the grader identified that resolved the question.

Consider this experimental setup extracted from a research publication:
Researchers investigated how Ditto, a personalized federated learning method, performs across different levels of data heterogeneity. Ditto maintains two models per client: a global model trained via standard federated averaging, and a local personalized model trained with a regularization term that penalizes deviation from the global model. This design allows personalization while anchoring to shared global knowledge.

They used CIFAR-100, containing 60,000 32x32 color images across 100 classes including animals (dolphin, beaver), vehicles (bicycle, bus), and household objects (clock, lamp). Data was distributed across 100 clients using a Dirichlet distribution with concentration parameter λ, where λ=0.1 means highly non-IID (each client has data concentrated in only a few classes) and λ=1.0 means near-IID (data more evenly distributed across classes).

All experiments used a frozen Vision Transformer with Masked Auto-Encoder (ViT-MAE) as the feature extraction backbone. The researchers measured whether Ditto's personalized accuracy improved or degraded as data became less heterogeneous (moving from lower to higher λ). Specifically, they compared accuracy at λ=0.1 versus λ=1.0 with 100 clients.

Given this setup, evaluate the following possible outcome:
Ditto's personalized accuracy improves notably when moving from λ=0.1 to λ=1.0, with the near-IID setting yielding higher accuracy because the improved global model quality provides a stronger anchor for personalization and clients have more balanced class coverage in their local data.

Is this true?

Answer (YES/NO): NO